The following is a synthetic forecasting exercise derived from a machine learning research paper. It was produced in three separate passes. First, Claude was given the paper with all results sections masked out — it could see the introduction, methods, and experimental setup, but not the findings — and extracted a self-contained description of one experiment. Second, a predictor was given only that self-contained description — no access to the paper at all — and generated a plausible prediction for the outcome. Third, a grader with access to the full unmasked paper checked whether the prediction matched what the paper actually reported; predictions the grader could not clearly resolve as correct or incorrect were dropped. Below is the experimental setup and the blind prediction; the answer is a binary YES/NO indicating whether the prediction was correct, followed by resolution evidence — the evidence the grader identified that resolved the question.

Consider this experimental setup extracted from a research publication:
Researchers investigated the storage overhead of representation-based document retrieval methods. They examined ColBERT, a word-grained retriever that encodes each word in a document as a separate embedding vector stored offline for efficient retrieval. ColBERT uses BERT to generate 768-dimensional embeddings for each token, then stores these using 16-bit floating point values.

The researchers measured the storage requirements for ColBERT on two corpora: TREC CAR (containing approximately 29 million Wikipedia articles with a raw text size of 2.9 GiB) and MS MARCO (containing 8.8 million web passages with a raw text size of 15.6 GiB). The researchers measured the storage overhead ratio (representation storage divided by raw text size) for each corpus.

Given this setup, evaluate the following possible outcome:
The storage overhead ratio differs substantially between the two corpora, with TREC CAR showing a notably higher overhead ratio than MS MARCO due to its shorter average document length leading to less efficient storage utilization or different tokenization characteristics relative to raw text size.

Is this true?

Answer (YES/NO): NO